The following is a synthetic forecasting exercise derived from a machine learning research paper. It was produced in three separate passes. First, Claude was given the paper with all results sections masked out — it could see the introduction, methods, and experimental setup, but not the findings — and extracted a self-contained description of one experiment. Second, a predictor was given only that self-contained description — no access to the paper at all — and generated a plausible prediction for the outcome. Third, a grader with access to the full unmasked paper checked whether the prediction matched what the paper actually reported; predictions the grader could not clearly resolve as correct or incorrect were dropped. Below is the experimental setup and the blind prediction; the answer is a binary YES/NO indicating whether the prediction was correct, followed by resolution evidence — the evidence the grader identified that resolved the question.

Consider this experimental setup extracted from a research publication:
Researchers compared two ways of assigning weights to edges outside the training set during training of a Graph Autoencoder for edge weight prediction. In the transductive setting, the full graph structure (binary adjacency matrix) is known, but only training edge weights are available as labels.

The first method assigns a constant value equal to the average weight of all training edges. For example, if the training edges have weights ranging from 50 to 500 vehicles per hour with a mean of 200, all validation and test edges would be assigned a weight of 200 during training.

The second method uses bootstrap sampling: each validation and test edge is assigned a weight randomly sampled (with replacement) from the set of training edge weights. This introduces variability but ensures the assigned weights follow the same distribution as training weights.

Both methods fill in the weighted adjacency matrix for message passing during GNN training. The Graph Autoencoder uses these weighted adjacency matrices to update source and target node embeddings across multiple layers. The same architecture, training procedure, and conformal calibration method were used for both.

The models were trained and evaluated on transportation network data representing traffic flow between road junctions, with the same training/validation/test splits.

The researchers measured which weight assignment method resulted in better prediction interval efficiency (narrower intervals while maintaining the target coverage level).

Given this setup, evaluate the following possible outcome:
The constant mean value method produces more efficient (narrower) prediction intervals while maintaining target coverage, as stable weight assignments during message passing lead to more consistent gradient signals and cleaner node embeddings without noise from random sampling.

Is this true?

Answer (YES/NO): YES